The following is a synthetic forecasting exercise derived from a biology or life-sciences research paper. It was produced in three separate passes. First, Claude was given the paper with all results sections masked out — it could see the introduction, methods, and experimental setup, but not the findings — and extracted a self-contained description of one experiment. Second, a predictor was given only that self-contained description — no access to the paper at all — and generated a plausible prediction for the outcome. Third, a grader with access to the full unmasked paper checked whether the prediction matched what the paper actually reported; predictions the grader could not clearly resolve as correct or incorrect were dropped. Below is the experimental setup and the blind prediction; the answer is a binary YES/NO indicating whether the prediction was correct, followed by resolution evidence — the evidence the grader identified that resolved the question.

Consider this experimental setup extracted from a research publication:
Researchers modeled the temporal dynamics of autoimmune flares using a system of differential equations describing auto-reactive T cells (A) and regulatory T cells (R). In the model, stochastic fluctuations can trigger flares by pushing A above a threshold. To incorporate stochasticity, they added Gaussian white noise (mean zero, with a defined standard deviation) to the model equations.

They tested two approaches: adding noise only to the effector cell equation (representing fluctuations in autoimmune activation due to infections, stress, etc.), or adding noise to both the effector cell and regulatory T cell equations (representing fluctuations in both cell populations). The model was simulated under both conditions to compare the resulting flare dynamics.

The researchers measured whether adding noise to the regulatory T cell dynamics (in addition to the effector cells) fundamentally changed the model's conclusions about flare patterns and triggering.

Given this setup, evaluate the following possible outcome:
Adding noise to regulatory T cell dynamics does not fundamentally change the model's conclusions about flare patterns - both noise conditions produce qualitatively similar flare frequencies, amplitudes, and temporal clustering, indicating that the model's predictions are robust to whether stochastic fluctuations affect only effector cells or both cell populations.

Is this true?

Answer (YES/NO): YES